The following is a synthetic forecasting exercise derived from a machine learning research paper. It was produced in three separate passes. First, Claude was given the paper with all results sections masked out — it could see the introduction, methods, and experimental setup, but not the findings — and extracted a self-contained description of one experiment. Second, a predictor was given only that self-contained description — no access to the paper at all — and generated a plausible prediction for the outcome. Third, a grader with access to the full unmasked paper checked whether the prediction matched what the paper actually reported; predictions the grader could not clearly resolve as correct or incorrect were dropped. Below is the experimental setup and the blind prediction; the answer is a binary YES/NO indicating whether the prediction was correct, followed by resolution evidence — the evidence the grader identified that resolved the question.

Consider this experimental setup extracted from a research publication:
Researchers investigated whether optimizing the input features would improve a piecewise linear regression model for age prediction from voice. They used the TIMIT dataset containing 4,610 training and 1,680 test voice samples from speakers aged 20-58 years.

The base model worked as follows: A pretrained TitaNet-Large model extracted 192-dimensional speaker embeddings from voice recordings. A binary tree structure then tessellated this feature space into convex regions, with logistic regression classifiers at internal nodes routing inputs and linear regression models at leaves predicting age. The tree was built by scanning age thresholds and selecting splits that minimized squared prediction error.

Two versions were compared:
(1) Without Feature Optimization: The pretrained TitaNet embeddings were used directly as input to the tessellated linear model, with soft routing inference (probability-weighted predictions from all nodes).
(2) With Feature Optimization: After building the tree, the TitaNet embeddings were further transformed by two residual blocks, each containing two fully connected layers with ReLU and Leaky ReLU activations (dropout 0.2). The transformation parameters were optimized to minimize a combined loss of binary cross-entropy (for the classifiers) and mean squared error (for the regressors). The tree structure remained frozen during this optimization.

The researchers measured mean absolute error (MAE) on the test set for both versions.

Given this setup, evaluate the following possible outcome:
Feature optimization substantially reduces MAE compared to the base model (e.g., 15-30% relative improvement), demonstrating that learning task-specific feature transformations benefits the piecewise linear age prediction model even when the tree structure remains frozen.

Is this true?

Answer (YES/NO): NO